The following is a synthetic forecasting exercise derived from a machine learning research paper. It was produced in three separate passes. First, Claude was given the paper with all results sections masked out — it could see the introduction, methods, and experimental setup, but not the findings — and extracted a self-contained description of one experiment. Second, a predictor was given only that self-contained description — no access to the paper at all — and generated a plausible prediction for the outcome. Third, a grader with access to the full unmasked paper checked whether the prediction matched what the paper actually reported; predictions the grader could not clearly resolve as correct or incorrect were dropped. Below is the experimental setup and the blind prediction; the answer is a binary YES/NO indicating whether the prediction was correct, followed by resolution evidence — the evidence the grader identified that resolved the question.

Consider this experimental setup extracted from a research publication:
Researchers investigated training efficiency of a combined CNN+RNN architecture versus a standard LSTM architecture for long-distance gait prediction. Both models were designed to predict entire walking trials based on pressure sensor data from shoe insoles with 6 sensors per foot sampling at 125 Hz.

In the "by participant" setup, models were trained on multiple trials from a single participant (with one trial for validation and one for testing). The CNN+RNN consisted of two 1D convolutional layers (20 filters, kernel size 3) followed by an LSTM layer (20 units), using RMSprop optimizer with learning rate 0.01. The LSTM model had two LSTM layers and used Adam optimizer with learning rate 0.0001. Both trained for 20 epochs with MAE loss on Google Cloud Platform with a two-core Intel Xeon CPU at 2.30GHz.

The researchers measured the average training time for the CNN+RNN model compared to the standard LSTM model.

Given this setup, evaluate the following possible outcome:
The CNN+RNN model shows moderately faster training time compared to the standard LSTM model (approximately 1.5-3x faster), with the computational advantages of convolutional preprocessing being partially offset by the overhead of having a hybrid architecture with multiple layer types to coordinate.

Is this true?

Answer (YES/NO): YES